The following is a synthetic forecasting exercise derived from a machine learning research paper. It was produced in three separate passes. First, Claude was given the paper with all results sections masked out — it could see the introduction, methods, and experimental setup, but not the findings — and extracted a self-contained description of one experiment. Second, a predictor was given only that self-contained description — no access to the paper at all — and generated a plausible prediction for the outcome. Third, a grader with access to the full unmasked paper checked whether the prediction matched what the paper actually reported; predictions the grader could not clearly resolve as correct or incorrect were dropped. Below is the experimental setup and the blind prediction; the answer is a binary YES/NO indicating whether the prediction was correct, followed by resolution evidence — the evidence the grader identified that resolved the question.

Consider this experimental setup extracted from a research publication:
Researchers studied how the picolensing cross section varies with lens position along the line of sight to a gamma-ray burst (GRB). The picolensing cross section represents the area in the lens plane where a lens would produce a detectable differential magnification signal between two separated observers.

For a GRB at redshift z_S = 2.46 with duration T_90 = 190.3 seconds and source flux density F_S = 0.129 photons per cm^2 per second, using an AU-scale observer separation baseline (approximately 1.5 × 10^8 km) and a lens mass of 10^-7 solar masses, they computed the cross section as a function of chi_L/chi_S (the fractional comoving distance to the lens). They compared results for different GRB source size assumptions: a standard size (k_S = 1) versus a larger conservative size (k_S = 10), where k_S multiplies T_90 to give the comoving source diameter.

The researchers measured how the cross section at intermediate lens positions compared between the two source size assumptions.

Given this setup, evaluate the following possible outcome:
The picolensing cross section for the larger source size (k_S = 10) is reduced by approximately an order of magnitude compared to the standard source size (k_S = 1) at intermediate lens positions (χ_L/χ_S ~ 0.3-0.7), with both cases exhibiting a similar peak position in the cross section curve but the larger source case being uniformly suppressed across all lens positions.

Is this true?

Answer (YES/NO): NO